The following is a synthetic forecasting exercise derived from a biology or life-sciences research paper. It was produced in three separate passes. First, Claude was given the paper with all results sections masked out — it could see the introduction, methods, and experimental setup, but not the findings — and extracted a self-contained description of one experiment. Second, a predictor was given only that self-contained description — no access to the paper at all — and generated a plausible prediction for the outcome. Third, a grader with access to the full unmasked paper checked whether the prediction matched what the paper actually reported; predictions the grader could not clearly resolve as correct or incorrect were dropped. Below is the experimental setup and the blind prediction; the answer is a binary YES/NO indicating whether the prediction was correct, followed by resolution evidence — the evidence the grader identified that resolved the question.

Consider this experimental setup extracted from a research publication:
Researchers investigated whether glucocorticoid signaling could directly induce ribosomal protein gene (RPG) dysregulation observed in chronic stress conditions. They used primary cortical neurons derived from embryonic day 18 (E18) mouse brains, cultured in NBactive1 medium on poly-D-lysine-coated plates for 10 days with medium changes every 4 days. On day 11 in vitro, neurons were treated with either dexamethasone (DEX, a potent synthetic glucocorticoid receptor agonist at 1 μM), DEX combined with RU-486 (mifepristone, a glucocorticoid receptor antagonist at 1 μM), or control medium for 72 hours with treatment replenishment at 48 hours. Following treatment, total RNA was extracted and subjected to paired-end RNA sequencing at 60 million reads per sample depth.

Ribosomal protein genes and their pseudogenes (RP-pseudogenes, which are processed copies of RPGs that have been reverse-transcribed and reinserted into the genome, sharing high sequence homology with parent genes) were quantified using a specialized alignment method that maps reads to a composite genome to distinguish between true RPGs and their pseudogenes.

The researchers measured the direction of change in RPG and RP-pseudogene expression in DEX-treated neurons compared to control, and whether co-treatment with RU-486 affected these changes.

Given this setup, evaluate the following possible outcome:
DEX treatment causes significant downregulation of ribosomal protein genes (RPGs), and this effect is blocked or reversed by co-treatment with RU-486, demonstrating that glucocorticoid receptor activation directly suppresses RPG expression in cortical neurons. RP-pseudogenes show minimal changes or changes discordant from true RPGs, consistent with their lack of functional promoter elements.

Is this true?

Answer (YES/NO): NO